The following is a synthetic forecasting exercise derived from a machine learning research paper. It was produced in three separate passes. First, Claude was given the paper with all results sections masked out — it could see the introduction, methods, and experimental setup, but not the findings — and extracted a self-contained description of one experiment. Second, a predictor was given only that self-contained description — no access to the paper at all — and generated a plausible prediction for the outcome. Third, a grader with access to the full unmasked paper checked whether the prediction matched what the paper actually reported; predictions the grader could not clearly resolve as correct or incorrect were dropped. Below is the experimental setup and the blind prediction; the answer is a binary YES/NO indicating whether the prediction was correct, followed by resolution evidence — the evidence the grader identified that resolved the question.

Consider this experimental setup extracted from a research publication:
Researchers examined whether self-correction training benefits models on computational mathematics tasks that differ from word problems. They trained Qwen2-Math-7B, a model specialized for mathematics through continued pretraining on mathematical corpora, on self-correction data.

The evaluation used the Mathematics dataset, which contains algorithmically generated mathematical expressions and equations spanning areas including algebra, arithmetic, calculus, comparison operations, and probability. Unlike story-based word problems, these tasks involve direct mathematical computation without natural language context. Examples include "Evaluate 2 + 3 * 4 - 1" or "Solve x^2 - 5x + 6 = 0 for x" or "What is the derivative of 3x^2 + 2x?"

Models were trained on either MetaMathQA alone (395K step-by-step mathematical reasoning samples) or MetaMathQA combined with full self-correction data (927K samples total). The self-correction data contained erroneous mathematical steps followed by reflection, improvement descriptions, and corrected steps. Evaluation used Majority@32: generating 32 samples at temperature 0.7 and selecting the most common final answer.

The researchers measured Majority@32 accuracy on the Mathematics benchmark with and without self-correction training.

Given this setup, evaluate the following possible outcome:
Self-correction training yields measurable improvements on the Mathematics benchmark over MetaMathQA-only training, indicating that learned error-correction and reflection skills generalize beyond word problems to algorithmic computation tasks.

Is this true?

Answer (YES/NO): YES